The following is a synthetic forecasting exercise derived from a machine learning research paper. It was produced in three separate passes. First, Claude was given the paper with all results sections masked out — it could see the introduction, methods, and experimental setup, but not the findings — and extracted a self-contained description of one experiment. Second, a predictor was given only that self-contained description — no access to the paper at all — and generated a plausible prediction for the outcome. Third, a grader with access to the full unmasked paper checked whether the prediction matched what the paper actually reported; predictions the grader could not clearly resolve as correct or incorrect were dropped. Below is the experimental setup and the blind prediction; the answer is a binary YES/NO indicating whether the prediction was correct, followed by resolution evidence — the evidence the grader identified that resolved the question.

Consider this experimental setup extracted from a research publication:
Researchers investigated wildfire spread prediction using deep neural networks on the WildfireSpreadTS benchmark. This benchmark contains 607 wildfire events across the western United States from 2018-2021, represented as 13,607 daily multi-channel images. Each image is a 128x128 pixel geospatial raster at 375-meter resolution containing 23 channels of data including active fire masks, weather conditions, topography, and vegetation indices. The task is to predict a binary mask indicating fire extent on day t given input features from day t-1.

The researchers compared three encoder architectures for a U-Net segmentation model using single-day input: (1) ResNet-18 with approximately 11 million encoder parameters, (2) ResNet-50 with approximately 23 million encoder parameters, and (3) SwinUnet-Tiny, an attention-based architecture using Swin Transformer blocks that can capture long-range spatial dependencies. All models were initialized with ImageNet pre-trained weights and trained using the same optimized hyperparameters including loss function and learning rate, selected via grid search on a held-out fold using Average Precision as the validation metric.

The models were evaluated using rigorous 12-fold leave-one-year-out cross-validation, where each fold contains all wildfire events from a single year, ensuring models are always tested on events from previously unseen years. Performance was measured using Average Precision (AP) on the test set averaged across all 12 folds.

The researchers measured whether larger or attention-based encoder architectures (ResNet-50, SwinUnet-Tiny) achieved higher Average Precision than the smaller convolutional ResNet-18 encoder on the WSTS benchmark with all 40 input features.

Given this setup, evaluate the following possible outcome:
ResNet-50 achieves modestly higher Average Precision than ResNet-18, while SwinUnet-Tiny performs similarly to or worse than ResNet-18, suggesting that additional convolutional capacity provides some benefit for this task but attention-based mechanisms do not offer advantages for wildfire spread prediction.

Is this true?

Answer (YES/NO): NO